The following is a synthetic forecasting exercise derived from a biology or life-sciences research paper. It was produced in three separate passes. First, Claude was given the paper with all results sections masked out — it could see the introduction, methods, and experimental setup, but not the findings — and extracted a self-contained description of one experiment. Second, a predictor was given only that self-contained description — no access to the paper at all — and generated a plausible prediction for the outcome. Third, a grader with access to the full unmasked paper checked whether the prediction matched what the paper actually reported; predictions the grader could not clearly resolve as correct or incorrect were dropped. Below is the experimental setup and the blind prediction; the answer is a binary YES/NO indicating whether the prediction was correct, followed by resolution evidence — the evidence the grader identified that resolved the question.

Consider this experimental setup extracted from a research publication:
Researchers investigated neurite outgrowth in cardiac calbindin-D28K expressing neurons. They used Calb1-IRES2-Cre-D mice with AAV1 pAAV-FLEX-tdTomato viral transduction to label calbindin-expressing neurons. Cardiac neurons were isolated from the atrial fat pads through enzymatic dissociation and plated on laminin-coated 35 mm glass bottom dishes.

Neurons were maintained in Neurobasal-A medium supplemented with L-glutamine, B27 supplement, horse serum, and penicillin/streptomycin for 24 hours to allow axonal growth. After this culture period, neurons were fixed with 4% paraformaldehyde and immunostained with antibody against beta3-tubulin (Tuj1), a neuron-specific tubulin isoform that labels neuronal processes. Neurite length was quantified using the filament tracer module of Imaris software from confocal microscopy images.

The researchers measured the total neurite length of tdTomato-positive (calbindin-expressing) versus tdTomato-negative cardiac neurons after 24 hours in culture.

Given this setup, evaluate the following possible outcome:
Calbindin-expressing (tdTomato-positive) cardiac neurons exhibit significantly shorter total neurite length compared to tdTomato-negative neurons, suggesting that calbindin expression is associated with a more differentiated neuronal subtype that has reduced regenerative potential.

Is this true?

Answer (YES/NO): YES